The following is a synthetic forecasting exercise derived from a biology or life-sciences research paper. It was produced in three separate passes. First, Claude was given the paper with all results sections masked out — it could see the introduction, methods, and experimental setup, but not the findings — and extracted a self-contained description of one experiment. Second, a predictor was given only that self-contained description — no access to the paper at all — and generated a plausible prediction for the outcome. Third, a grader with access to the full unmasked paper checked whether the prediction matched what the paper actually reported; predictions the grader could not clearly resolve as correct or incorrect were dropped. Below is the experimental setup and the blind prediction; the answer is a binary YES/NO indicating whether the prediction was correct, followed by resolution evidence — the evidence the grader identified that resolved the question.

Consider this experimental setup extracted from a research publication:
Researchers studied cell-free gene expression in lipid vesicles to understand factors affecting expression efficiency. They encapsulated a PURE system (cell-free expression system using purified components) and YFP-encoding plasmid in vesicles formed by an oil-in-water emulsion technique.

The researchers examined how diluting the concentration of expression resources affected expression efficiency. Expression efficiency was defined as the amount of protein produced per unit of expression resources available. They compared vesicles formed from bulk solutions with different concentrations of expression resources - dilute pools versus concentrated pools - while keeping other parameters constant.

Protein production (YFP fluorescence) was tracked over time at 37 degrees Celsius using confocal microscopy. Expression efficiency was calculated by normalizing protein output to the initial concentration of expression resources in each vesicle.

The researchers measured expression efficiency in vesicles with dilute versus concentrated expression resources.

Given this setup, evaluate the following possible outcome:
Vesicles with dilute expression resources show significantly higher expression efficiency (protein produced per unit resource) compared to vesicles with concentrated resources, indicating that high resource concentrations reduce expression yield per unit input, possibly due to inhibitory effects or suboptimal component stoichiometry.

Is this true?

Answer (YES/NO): YES